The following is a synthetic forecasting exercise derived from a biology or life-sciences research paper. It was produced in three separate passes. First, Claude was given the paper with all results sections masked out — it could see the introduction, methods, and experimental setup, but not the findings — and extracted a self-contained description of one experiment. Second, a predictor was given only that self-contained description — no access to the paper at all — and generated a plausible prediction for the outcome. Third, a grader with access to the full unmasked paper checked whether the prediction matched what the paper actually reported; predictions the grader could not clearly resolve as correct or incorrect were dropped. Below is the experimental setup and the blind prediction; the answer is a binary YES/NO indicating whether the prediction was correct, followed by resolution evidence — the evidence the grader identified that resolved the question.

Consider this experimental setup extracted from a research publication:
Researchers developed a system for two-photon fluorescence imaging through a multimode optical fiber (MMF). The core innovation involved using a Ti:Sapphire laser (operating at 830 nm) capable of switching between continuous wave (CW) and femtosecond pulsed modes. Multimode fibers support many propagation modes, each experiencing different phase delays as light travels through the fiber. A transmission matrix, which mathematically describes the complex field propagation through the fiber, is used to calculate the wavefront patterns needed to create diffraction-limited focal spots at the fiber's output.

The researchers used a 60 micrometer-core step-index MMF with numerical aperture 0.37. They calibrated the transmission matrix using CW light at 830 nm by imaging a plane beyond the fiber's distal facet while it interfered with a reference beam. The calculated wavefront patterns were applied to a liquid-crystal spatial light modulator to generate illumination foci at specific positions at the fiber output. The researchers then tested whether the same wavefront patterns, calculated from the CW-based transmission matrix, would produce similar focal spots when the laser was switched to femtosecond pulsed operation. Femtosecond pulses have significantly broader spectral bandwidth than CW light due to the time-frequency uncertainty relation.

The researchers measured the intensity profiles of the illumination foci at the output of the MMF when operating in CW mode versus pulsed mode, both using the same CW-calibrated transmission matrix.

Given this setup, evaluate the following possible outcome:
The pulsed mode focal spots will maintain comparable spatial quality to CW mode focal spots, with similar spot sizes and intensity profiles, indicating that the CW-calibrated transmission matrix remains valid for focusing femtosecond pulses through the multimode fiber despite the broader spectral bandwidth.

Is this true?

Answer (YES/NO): YES